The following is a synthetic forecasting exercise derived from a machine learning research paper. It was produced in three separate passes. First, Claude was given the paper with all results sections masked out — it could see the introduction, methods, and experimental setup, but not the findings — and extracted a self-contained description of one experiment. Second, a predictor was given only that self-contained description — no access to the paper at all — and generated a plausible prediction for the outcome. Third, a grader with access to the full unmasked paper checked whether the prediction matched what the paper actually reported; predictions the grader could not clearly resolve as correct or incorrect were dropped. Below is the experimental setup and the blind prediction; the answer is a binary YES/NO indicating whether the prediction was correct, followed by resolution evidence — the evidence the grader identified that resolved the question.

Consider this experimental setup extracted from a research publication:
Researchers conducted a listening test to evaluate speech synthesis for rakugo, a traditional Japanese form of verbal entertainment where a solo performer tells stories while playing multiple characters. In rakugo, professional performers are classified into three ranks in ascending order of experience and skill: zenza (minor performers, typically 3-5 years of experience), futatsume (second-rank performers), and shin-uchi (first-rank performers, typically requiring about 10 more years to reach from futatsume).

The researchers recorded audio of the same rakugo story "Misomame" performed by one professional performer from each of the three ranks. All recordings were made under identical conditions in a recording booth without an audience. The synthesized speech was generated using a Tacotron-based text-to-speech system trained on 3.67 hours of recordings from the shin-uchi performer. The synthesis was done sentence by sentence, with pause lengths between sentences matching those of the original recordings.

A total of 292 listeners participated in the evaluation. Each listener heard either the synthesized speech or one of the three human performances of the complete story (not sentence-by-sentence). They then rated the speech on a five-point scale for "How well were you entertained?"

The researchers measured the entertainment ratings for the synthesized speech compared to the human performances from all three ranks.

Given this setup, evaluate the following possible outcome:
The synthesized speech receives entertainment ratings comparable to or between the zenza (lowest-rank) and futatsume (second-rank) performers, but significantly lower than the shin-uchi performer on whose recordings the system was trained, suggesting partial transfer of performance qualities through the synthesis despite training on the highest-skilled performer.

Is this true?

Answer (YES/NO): NO